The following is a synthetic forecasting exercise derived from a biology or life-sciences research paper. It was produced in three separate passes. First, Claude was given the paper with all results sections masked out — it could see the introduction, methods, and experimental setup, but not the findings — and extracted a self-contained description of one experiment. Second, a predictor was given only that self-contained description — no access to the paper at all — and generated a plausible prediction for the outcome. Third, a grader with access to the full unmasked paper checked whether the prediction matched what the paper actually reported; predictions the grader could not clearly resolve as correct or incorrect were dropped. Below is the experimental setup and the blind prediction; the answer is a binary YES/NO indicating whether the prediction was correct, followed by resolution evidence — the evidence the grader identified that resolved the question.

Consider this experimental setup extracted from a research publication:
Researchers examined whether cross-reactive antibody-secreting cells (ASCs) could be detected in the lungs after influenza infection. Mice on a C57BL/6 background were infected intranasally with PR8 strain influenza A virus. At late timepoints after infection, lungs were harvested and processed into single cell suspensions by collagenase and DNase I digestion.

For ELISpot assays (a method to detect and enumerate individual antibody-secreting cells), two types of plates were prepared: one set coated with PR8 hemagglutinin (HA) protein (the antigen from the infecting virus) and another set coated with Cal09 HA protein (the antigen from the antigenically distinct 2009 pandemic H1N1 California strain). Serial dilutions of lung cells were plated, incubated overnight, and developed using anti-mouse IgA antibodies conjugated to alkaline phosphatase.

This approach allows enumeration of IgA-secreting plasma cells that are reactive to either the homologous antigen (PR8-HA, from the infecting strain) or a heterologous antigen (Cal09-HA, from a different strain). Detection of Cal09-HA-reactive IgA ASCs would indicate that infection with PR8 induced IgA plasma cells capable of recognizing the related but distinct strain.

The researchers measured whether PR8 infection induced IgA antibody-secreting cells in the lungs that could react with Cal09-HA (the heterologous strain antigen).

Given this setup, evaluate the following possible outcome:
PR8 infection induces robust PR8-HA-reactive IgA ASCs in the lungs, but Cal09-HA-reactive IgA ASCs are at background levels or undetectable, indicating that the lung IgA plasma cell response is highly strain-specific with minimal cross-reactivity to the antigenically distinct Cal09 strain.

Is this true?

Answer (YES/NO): NO